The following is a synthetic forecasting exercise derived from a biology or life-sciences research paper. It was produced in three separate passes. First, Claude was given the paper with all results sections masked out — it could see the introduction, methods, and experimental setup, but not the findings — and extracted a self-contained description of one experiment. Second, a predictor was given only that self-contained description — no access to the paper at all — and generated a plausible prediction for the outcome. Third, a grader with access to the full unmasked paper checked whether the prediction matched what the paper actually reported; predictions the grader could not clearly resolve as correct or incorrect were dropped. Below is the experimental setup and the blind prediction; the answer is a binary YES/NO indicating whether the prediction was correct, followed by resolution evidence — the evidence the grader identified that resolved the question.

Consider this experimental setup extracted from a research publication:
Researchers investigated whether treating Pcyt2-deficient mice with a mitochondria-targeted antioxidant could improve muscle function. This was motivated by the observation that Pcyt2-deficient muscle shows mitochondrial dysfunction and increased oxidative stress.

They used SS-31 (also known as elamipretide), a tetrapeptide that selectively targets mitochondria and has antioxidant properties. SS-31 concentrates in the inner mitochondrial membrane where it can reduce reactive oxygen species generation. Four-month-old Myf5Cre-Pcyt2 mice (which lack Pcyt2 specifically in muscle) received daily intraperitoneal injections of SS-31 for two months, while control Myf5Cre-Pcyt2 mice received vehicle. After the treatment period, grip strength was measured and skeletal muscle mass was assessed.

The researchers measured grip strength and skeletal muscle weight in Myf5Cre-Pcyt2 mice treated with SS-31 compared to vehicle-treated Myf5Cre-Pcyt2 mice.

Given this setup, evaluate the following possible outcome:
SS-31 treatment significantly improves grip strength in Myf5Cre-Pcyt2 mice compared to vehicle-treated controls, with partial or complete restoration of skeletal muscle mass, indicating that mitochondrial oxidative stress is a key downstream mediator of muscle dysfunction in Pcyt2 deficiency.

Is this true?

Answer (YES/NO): NO